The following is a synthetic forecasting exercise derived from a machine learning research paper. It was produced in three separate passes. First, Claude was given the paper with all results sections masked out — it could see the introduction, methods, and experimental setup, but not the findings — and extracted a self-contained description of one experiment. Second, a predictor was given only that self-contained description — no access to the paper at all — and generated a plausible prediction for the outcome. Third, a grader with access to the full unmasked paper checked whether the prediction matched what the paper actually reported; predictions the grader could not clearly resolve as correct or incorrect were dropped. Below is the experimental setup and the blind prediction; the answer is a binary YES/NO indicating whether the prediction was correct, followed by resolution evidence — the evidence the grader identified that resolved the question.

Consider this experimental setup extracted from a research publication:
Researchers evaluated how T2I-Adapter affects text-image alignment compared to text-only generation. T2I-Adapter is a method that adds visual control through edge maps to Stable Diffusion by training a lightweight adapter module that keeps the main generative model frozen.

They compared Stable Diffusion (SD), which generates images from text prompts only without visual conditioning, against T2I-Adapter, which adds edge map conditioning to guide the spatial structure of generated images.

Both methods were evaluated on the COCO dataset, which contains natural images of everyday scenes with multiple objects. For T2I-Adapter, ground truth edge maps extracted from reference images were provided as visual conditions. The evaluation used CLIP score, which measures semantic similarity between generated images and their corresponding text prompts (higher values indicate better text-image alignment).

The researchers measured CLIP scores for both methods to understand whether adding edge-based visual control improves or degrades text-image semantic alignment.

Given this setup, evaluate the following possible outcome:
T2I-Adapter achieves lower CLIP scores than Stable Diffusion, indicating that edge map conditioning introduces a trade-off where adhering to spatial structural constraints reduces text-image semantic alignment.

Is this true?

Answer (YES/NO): YES